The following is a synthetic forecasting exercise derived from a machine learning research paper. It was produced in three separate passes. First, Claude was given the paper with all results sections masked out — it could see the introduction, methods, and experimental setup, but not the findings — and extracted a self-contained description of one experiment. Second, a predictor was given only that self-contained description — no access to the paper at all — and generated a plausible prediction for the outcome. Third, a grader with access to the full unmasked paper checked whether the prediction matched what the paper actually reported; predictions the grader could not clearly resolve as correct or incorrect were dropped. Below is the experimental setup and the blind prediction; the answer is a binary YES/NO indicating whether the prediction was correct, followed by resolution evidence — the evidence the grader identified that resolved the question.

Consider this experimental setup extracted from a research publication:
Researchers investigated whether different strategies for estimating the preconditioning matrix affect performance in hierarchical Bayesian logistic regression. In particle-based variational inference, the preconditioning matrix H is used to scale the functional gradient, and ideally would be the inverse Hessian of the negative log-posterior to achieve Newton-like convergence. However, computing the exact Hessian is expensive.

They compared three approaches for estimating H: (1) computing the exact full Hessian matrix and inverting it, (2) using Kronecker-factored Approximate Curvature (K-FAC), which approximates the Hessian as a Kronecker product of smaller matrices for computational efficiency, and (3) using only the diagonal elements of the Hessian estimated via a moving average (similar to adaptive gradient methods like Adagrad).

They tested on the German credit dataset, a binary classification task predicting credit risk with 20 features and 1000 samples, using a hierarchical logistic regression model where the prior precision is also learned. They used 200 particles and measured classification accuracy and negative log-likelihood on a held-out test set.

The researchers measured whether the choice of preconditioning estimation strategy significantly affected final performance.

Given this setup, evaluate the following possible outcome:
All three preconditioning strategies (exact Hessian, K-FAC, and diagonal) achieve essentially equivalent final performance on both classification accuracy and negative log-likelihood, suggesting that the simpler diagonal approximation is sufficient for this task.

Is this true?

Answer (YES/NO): YES